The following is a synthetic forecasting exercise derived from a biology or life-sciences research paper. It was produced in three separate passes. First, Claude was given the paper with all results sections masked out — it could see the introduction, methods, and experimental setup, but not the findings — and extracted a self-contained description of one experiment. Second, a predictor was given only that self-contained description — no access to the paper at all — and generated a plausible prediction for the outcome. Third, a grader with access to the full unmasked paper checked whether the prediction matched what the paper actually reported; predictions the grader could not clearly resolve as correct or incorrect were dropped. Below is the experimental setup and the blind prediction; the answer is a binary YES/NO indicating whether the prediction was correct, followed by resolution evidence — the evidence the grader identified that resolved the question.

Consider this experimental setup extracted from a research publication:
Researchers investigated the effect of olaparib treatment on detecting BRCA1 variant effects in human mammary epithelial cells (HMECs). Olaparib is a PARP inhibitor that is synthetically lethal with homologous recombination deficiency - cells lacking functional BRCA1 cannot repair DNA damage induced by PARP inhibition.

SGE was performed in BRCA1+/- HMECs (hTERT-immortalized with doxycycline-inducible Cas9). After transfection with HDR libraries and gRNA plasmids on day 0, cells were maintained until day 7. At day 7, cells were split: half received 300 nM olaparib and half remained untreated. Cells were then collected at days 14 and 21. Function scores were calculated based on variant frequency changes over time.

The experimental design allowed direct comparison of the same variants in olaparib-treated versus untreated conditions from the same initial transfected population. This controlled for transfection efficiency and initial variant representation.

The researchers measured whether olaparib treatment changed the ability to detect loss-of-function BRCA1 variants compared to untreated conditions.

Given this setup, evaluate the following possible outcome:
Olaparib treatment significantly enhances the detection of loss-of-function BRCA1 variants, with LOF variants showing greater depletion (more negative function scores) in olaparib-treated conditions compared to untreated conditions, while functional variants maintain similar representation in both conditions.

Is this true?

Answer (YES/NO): YES